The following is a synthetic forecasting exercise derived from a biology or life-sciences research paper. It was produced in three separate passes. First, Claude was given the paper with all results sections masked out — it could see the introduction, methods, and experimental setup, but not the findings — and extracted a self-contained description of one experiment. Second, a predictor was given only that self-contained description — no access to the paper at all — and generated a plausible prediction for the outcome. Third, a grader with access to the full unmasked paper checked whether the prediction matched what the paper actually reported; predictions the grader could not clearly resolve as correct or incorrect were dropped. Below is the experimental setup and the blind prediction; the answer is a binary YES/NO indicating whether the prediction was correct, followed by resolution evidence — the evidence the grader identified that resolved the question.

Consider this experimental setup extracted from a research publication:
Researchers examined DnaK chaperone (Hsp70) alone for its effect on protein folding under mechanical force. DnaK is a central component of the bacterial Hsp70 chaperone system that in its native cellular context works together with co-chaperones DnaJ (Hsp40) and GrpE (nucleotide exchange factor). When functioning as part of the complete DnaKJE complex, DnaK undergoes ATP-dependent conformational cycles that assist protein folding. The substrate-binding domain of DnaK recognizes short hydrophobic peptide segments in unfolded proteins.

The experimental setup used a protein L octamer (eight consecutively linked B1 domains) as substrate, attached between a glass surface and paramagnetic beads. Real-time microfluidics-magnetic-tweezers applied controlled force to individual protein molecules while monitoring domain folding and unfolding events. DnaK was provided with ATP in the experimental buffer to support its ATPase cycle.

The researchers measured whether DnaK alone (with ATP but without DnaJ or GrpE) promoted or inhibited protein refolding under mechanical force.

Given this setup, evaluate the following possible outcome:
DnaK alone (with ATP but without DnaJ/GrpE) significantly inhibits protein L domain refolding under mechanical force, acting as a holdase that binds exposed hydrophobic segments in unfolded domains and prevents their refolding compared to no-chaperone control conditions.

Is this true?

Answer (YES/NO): YES